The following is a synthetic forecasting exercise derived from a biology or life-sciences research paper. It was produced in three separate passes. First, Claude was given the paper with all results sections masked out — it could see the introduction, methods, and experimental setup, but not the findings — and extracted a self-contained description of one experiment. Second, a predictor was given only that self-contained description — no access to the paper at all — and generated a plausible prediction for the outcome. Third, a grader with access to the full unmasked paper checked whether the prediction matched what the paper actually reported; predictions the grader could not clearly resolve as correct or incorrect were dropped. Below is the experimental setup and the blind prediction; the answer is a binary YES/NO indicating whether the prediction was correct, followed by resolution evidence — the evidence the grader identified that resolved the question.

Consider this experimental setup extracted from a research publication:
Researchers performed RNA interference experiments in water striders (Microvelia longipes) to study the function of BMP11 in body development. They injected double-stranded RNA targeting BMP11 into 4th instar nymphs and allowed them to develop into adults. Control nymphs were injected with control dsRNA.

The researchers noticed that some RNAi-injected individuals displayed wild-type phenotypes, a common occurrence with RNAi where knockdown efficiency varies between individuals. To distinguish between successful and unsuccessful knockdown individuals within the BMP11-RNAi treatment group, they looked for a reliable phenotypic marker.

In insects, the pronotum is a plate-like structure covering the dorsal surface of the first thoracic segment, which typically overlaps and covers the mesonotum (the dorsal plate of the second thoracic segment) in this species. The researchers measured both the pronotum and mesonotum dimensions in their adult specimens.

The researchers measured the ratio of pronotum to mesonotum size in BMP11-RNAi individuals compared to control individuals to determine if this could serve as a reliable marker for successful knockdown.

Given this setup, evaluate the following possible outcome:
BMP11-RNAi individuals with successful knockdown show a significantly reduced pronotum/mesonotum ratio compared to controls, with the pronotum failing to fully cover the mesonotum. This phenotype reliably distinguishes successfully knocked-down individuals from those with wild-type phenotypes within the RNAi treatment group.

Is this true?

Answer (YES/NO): YES